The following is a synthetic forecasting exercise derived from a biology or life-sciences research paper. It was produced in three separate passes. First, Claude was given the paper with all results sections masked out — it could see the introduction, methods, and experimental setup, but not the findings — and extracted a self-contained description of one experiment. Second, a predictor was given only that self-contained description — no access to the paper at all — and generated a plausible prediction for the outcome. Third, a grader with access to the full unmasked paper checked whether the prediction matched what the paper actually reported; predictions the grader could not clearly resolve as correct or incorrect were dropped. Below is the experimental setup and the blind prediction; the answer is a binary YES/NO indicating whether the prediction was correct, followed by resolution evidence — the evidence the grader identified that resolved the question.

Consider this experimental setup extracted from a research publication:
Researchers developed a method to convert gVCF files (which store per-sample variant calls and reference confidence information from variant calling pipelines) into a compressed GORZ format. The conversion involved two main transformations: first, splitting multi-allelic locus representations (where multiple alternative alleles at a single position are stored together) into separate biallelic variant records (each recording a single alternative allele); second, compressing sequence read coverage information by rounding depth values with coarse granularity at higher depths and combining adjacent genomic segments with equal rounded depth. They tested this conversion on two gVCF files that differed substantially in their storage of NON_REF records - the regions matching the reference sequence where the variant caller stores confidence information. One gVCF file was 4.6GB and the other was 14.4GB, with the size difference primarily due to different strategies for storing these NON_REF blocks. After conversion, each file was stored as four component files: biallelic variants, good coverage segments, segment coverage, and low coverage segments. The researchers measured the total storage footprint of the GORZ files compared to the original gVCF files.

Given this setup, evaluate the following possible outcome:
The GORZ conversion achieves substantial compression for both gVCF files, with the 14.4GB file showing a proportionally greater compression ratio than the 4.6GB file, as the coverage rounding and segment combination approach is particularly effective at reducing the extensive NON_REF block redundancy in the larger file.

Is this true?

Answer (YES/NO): YES